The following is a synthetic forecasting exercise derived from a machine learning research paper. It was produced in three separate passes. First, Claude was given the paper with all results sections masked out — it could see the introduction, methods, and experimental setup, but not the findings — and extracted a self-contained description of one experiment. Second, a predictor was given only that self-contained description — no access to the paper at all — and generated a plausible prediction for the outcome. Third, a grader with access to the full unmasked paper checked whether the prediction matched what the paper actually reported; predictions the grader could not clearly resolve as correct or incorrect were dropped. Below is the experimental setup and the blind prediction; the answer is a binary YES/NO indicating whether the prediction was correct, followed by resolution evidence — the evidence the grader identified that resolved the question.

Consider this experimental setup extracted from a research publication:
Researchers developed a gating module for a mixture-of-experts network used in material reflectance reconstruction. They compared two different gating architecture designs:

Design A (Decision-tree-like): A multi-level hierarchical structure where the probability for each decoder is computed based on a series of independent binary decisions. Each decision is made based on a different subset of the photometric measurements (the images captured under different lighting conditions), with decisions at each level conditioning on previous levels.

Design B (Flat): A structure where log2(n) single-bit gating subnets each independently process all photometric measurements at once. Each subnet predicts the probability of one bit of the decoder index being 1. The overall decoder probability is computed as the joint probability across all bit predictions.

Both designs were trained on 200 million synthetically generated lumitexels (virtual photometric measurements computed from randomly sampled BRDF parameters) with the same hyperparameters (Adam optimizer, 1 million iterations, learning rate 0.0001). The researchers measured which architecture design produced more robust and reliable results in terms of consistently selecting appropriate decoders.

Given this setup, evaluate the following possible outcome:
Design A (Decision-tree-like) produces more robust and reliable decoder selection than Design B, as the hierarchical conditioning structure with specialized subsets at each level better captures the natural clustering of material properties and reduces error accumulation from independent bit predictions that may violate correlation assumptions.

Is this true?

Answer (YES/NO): NO